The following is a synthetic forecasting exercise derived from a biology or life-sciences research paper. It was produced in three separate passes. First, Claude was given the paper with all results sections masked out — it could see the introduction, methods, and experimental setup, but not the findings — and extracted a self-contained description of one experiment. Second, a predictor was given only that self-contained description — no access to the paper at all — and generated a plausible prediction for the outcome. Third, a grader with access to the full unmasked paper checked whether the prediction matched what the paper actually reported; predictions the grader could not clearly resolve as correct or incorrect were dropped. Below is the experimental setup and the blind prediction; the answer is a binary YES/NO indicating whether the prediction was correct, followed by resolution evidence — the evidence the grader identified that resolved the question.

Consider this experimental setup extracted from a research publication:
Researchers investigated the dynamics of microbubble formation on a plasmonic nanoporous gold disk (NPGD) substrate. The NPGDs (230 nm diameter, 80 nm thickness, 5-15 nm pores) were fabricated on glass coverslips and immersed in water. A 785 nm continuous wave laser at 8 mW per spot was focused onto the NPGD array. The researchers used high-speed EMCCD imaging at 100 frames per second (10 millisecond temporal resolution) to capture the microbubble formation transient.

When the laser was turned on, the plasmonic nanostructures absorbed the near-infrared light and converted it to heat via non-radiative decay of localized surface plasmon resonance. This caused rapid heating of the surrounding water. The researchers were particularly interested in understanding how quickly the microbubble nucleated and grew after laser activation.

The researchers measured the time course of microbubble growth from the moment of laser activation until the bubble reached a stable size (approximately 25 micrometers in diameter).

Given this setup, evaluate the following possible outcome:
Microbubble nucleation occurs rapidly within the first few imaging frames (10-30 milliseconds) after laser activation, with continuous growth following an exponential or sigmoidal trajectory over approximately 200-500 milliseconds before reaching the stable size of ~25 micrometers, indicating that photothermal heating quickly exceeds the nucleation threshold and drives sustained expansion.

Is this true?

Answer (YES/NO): NO